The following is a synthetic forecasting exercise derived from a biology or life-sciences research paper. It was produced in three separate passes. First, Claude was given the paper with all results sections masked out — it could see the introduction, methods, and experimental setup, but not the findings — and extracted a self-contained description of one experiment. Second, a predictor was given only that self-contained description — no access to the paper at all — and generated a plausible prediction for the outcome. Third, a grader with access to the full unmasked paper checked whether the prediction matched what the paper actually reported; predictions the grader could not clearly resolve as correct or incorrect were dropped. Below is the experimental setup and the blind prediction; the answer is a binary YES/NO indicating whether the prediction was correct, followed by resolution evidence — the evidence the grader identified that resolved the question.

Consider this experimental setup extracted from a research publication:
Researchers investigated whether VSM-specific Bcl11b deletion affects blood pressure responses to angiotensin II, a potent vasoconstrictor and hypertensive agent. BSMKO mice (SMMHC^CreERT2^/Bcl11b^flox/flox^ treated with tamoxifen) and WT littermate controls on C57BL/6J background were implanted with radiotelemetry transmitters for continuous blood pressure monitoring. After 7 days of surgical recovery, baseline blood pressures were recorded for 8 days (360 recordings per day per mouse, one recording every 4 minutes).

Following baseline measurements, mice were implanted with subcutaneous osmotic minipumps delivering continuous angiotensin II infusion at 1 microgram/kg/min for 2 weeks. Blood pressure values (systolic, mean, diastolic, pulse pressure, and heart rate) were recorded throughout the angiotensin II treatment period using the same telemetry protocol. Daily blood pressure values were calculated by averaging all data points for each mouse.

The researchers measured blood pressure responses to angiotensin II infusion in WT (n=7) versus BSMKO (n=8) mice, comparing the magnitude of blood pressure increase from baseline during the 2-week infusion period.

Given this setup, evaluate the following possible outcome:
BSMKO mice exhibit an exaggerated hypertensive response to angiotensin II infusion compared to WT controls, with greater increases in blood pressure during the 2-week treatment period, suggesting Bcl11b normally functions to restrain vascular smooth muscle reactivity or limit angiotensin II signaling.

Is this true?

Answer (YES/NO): NO